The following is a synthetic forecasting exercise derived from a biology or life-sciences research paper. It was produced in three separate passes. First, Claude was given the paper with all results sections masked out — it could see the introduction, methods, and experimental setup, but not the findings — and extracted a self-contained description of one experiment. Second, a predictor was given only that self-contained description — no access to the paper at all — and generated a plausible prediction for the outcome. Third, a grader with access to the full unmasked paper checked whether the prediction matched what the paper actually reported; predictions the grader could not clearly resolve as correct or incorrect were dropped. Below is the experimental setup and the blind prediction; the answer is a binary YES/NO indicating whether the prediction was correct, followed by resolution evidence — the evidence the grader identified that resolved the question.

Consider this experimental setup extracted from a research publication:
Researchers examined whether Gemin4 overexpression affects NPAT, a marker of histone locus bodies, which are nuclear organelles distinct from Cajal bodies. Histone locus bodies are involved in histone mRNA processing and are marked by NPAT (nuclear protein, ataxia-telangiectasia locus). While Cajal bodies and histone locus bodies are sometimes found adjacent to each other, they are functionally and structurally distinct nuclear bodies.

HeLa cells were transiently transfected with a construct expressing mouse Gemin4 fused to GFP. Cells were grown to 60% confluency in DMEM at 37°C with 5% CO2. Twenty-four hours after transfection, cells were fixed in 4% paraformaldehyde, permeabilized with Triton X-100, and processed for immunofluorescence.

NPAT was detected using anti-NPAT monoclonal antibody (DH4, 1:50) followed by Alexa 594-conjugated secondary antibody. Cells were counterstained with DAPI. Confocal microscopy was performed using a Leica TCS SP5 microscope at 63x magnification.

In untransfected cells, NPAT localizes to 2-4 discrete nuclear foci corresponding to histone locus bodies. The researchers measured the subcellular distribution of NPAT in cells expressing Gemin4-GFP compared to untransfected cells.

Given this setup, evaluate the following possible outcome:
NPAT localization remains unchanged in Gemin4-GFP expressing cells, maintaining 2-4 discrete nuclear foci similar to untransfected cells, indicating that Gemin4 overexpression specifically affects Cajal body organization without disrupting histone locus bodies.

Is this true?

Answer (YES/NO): NO